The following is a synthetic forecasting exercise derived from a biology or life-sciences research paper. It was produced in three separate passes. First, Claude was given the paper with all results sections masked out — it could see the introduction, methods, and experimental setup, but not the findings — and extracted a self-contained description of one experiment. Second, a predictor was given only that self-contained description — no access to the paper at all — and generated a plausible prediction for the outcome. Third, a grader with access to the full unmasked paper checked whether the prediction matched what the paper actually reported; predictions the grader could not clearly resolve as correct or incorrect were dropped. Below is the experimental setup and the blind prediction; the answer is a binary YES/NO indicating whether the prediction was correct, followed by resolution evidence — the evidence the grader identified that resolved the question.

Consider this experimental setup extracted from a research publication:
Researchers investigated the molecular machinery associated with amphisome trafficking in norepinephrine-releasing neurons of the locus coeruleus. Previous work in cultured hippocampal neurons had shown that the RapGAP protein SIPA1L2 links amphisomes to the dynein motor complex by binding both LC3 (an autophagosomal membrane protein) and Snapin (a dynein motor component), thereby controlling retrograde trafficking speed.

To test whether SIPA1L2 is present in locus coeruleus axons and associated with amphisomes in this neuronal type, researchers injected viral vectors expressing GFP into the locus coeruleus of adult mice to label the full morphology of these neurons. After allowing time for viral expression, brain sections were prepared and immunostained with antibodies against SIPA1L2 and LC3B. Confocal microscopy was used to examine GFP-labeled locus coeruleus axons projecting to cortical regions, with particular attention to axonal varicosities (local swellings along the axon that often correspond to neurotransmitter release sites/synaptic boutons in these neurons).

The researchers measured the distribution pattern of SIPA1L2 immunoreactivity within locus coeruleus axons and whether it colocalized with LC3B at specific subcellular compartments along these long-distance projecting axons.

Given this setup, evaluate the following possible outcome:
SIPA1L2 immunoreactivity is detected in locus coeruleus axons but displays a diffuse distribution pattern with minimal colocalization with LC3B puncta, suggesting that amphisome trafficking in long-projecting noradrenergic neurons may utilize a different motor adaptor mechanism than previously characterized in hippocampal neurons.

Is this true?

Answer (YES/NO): NO